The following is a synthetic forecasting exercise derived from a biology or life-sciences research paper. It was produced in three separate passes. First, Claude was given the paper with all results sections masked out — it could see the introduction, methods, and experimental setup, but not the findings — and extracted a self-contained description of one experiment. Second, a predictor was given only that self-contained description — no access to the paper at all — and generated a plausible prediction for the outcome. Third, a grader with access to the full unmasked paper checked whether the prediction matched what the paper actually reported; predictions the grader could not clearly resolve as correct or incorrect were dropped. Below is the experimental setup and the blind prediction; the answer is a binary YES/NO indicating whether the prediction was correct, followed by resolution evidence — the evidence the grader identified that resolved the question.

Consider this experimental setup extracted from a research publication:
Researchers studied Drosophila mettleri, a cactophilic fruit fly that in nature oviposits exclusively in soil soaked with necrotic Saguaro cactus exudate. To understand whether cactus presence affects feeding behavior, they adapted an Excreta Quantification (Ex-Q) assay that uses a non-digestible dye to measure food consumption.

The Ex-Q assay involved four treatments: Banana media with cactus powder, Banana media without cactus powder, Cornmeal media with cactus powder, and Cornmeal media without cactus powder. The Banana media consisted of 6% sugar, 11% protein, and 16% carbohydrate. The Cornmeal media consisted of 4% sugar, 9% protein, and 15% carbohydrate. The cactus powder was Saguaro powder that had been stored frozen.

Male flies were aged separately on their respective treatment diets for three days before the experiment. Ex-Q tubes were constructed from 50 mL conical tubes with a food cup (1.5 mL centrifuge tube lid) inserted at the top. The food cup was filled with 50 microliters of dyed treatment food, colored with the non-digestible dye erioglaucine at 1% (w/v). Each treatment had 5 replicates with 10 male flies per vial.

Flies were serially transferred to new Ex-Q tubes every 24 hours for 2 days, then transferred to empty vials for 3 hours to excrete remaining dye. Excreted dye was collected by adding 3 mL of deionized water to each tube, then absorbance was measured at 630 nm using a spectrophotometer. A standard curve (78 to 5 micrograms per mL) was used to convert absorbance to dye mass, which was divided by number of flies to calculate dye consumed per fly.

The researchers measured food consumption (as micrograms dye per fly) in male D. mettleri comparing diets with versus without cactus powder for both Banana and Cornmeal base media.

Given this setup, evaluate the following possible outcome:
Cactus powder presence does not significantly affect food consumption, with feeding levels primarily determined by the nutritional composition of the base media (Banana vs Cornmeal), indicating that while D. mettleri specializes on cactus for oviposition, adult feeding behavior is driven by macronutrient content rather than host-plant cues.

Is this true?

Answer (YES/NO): NO